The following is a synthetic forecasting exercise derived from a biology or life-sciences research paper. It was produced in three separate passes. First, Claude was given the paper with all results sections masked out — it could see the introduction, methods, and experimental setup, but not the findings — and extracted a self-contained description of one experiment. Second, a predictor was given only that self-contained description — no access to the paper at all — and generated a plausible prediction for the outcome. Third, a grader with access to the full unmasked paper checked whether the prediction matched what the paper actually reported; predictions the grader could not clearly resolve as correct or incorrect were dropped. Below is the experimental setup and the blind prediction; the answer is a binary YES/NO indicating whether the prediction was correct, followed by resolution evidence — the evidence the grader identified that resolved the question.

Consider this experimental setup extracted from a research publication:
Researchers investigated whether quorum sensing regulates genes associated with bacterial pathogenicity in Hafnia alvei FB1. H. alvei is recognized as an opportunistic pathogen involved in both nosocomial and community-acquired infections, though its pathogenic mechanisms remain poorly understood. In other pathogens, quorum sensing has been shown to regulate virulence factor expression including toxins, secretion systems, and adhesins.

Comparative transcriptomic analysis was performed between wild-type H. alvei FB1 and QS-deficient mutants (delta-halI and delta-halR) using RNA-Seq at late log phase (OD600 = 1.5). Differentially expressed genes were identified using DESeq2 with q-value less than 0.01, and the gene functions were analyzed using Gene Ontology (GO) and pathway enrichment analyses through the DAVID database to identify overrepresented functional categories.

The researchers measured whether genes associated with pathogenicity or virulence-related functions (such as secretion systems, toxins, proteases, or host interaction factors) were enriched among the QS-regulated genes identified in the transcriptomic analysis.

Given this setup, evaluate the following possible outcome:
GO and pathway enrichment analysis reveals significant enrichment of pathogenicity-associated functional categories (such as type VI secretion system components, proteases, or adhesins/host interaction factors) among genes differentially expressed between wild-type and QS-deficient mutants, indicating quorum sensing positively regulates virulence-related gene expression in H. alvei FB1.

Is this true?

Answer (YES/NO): NO